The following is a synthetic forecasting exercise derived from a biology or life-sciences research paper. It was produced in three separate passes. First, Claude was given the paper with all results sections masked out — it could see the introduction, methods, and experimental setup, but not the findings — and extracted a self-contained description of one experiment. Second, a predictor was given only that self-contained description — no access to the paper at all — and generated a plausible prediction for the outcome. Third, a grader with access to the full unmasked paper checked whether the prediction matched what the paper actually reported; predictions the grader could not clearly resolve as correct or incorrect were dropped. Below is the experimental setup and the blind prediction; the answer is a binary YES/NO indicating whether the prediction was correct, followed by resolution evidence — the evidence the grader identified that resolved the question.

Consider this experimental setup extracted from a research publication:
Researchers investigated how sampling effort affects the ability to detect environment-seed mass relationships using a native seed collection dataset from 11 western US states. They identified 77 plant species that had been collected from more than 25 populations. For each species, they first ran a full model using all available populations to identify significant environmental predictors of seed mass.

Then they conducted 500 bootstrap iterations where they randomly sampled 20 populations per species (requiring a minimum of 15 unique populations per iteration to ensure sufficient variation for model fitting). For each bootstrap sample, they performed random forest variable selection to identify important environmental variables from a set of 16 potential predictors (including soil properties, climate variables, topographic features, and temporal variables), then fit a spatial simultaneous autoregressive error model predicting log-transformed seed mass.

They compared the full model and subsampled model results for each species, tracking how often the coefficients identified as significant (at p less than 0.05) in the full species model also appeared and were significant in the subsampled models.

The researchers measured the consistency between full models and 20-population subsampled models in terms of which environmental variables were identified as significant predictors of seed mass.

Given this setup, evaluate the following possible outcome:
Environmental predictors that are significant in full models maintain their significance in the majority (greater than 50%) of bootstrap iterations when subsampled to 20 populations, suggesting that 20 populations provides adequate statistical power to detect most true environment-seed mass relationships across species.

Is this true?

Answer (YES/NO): YES